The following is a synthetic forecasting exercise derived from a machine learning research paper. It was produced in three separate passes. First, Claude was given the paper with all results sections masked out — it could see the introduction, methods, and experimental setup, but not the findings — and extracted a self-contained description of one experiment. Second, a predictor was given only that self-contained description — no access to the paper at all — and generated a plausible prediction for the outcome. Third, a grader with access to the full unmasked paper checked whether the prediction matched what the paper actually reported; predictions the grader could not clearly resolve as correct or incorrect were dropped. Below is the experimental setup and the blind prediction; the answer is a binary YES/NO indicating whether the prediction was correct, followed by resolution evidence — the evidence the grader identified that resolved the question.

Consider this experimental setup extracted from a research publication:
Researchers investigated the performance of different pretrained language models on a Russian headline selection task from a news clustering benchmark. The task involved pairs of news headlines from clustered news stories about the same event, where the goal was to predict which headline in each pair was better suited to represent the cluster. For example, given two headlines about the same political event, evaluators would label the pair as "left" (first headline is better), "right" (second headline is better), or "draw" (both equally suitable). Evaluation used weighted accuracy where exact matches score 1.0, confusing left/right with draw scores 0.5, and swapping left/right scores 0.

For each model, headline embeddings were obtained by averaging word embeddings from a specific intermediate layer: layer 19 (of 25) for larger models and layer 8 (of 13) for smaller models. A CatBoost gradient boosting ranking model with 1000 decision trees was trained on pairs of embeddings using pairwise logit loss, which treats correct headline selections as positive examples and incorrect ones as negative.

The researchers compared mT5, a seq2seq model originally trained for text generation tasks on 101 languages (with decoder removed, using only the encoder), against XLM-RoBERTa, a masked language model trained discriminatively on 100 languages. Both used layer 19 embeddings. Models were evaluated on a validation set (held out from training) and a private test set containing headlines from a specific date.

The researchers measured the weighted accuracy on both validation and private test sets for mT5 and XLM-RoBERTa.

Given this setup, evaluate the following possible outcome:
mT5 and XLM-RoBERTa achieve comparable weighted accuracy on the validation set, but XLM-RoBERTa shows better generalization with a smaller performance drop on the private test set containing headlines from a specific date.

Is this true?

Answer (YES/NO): YES